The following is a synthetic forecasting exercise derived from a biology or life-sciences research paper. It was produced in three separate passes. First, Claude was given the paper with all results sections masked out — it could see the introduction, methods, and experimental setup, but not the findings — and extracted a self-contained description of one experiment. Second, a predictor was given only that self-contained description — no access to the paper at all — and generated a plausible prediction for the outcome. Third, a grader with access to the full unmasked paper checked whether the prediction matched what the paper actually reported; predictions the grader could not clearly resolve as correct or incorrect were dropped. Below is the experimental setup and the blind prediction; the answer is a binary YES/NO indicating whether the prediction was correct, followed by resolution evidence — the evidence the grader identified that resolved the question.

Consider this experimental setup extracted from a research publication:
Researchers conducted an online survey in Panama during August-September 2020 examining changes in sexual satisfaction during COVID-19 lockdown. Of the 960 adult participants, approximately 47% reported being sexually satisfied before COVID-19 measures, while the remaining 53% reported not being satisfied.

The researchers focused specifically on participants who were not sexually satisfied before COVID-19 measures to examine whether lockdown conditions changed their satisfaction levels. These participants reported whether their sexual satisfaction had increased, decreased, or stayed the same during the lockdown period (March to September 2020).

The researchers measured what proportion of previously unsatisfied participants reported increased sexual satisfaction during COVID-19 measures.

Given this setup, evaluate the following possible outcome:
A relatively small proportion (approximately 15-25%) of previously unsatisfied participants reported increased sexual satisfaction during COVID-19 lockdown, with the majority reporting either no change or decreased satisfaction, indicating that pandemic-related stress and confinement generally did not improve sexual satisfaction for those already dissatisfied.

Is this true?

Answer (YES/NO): NO